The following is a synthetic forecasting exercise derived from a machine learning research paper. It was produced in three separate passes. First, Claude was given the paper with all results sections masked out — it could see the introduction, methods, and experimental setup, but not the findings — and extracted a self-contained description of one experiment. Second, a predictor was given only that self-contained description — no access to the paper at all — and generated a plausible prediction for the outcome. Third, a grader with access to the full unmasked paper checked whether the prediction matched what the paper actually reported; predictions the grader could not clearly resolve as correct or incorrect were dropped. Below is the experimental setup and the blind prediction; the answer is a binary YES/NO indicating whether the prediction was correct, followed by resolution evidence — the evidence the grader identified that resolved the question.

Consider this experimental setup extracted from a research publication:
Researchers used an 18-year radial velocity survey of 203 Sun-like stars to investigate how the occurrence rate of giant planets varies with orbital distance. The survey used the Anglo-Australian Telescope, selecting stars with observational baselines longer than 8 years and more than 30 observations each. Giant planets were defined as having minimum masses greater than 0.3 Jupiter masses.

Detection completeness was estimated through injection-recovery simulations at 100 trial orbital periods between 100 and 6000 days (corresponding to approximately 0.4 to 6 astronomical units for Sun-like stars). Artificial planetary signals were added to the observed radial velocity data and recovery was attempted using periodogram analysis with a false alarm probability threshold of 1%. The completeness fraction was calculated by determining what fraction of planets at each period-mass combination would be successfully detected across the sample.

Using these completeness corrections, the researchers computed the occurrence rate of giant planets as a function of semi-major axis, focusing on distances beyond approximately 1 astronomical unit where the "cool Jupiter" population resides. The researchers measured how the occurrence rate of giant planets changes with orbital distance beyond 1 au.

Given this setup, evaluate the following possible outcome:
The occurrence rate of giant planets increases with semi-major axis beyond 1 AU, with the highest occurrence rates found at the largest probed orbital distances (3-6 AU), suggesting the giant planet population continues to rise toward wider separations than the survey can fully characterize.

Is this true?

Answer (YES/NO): NO